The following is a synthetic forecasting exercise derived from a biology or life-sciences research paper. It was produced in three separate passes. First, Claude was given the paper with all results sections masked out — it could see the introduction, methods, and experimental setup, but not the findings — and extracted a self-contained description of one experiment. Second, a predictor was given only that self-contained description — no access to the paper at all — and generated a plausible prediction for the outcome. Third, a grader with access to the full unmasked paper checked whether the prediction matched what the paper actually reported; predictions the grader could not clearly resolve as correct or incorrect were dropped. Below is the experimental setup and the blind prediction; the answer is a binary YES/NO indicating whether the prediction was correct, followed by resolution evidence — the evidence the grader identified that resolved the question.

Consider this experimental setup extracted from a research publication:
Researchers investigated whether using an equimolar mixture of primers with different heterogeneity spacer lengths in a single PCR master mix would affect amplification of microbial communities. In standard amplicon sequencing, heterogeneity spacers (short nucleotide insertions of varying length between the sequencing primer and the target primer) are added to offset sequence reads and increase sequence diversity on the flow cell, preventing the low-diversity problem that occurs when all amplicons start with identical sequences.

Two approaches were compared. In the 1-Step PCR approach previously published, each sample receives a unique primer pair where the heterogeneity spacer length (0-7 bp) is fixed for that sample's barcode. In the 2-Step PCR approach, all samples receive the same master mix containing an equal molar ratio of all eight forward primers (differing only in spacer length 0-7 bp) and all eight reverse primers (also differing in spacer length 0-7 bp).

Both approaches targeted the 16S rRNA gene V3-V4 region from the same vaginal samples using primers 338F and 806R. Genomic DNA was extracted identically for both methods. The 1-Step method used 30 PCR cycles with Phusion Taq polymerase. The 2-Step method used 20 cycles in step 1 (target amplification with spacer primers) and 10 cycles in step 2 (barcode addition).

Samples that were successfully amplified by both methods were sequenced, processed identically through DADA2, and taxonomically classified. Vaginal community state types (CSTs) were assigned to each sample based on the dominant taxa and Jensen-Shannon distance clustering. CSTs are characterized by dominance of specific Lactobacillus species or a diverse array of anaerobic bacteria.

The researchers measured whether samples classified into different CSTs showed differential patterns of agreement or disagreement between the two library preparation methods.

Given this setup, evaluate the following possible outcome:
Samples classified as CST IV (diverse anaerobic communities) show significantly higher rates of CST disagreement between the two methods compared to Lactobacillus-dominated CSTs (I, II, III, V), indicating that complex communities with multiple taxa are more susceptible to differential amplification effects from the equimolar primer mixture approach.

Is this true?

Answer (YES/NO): NO